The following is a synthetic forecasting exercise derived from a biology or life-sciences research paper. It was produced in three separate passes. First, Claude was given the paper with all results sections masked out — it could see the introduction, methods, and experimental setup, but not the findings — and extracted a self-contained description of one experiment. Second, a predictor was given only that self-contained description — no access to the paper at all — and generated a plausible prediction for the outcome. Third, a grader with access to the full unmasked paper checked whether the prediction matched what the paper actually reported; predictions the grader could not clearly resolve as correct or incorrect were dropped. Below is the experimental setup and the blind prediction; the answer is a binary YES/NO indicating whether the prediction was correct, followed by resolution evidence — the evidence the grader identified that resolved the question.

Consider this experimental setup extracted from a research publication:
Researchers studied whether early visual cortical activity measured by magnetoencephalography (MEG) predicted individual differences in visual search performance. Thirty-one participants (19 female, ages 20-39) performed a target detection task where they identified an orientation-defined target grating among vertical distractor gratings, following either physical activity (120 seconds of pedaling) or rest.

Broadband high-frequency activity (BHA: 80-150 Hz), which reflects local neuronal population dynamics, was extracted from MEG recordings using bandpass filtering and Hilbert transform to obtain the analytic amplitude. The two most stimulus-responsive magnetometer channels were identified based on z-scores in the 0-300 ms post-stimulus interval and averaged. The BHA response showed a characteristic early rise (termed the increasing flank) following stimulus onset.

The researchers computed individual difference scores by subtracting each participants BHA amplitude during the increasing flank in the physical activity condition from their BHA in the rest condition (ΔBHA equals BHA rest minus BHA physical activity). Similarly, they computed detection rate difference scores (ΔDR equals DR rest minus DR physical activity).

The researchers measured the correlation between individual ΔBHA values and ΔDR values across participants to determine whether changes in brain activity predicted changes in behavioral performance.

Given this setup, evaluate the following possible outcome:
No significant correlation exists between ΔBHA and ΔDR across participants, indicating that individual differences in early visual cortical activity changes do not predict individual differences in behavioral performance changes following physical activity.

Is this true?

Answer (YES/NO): NO